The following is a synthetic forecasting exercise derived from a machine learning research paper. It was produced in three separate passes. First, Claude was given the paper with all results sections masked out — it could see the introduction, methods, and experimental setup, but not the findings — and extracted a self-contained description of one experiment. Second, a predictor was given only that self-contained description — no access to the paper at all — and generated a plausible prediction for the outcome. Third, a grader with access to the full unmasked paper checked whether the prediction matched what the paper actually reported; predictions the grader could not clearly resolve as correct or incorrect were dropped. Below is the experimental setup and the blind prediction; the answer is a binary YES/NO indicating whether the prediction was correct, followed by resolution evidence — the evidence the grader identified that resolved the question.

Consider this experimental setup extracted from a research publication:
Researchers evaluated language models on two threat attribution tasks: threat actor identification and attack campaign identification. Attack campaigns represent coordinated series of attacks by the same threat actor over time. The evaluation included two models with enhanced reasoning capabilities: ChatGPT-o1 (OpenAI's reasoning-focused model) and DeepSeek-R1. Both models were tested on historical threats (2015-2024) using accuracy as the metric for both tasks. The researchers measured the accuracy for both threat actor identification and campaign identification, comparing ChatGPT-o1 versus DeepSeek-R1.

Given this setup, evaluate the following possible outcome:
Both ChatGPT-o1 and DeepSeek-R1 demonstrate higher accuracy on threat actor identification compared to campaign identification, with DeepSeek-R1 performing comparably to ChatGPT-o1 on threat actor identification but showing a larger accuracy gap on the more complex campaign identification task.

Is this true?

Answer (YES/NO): NO